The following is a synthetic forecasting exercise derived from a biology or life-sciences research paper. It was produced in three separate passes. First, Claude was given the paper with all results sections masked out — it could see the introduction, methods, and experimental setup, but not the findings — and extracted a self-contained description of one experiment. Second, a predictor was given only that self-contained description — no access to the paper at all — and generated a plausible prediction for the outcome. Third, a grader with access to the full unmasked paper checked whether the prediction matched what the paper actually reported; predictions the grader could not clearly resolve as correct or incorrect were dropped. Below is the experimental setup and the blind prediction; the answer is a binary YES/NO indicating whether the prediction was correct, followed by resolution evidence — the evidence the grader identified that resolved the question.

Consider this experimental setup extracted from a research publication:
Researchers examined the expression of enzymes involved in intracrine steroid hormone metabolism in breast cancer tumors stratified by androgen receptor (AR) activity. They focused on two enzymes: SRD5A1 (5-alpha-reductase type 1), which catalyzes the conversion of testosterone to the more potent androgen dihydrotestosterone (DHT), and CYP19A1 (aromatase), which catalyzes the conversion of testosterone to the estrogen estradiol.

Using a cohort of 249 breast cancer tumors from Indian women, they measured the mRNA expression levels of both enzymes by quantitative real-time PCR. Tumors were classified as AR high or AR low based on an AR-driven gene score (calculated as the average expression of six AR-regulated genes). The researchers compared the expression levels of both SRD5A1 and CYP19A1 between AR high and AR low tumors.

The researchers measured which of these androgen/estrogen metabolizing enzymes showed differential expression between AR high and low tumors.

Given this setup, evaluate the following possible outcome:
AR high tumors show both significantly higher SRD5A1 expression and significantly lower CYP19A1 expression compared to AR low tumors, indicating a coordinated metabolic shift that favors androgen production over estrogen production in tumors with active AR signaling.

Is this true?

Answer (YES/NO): NO